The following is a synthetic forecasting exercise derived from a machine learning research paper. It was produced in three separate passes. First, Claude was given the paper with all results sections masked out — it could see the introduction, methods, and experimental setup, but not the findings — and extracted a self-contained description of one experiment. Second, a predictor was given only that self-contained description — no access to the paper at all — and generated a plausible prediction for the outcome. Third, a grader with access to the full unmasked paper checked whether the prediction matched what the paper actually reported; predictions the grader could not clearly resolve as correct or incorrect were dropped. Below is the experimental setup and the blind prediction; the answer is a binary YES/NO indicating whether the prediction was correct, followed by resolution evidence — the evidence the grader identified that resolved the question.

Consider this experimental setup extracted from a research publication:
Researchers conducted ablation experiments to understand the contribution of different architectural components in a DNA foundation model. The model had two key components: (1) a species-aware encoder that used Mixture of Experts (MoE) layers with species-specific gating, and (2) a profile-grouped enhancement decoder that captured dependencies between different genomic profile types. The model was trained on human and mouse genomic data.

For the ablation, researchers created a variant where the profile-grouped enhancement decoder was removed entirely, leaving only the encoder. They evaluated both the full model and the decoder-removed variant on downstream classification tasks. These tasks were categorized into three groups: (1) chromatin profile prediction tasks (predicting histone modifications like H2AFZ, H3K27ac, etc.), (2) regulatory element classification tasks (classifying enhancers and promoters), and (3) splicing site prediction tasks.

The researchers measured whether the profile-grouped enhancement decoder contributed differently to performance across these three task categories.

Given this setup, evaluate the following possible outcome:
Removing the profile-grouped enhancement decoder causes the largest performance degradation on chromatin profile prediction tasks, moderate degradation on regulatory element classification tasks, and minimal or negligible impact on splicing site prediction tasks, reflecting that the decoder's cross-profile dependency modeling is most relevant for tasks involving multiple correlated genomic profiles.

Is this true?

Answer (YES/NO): NO